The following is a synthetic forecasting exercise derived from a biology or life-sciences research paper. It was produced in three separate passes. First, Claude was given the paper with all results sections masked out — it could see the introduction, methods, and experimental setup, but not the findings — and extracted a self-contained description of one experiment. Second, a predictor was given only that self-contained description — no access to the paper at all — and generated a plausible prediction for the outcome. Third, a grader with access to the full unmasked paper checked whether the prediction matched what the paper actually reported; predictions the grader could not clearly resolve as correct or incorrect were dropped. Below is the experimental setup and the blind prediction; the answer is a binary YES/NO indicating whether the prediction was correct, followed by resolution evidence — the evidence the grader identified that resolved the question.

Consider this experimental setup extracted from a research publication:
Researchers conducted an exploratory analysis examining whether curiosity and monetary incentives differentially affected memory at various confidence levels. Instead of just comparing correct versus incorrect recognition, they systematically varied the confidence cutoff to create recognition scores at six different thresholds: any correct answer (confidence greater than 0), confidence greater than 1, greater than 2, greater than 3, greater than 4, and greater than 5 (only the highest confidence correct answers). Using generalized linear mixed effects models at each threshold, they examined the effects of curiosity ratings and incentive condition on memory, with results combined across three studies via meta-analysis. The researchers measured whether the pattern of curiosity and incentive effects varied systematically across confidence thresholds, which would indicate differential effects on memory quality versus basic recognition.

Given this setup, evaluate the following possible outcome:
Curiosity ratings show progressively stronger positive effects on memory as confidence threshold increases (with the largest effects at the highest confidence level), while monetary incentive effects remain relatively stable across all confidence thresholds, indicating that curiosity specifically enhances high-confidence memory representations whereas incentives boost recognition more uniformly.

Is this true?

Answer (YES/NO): YES